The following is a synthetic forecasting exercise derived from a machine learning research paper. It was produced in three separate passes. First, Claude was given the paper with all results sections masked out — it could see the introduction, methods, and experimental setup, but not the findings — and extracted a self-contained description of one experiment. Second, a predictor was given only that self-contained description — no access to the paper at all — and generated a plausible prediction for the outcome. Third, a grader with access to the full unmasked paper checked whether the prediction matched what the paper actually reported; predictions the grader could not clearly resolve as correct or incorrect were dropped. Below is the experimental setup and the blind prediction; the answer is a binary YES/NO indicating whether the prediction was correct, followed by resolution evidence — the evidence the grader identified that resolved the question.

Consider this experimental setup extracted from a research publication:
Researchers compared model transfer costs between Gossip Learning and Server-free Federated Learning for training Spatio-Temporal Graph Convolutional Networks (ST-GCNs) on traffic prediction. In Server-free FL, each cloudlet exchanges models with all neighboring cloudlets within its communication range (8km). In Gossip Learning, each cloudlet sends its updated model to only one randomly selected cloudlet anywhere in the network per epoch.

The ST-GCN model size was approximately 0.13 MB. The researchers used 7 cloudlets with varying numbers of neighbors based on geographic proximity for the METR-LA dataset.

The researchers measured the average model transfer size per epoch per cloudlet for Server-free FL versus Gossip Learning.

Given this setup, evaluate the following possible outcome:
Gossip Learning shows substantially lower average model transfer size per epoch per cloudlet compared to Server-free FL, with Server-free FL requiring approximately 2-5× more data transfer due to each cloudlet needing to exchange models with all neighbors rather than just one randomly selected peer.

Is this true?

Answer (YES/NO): NO